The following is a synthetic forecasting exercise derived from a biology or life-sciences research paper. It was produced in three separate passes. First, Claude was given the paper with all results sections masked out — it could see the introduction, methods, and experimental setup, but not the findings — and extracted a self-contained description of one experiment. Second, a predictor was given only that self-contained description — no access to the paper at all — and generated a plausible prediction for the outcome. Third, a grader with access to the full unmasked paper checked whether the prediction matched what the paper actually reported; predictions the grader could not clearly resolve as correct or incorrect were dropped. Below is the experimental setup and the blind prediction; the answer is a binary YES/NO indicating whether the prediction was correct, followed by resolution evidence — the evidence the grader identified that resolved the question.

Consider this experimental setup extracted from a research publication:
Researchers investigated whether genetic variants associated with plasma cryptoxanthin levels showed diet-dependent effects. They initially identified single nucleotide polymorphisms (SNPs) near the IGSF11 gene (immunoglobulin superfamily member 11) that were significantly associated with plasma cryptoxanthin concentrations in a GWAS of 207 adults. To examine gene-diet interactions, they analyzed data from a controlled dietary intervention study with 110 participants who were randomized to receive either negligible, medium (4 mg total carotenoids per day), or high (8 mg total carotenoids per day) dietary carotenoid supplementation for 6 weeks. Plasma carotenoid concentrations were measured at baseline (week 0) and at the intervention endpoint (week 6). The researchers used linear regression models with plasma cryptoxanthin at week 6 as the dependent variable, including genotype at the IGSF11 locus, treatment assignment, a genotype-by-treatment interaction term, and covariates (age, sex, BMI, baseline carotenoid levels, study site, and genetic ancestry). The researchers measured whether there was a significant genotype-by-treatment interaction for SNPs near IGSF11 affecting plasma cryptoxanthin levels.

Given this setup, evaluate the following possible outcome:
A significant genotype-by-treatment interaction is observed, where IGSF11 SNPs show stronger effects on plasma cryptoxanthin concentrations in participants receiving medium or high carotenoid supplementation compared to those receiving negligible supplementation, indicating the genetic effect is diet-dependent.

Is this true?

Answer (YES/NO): NO